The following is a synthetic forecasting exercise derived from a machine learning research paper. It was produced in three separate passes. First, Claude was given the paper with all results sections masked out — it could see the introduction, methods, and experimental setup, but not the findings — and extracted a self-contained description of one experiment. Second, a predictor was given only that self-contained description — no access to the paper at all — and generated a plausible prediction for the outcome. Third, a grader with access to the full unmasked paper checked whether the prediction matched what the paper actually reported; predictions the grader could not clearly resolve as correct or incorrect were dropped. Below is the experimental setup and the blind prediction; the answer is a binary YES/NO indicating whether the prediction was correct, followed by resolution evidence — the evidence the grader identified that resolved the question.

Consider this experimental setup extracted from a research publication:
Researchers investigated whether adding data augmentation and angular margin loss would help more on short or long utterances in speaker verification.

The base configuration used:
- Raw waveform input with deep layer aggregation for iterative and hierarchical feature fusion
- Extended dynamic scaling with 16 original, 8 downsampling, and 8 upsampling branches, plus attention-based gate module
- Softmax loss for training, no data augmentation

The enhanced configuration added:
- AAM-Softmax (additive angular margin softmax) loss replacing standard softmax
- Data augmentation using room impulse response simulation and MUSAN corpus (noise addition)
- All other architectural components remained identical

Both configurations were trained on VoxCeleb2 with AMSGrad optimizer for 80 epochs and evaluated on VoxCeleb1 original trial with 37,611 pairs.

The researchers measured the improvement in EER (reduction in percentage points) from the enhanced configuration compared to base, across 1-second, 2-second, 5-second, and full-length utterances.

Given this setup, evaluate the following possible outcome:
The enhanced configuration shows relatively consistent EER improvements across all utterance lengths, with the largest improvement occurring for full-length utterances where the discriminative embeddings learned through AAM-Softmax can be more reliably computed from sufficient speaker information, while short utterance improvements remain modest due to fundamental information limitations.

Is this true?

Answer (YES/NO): NO